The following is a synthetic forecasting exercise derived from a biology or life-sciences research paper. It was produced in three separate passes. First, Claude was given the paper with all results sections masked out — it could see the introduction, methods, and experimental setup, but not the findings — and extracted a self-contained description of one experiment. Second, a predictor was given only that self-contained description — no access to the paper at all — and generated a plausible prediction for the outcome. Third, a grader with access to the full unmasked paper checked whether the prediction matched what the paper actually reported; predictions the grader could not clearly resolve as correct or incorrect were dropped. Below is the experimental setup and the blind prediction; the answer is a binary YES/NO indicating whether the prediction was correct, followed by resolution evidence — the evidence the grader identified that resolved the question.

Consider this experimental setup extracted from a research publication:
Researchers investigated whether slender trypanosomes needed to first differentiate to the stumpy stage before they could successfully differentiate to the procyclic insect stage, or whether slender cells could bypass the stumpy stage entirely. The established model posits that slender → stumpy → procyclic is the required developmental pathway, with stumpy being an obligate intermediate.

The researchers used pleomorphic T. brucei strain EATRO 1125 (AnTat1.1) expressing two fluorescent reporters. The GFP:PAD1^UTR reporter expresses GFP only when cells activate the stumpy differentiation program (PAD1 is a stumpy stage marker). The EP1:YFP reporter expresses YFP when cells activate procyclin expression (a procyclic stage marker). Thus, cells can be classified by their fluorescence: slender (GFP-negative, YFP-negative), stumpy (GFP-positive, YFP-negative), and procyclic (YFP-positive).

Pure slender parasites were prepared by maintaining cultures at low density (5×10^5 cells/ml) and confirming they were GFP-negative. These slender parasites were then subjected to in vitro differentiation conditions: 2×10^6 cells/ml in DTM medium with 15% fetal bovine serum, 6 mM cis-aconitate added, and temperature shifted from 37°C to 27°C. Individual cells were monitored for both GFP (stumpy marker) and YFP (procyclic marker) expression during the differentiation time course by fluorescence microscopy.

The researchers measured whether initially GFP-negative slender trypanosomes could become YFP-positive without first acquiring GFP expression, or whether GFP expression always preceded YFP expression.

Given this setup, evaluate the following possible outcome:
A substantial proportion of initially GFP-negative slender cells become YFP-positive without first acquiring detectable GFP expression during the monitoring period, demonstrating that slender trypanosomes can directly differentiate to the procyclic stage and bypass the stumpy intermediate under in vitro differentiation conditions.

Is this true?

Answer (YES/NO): NO